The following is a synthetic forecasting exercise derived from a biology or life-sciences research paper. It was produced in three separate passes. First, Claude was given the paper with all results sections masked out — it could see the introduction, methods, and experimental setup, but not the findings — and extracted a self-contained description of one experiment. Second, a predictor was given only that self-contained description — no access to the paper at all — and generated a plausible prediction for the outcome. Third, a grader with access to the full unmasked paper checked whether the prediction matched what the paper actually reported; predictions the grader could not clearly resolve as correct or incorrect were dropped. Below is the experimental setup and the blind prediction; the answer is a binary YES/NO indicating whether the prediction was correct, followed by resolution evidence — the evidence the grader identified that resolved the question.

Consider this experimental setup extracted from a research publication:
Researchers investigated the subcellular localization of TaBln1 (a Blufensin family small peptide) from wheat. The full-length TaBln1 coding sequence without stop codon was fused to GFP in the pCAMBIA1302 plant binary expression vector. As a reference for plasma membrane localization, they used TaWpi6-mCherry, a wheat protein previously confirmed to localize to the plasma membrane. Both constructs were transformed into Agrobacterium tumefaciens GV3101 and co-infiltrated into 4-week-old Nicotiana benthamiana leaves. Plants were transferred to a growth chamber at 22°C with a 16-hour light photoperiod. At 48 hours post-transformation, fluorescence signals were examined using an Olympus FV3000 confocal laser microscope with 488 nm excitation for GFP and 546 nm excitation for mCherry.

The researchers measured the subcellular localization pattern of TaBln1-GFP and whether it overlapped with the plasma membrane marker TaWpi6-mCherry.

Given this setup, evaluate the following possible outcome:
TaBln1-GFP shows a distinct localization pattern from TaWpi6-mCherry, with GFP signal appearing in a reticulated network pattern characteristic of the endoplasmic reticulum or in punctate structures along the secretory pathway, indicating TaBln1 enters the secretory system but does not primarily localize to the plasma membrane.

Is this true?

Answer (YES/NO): NO